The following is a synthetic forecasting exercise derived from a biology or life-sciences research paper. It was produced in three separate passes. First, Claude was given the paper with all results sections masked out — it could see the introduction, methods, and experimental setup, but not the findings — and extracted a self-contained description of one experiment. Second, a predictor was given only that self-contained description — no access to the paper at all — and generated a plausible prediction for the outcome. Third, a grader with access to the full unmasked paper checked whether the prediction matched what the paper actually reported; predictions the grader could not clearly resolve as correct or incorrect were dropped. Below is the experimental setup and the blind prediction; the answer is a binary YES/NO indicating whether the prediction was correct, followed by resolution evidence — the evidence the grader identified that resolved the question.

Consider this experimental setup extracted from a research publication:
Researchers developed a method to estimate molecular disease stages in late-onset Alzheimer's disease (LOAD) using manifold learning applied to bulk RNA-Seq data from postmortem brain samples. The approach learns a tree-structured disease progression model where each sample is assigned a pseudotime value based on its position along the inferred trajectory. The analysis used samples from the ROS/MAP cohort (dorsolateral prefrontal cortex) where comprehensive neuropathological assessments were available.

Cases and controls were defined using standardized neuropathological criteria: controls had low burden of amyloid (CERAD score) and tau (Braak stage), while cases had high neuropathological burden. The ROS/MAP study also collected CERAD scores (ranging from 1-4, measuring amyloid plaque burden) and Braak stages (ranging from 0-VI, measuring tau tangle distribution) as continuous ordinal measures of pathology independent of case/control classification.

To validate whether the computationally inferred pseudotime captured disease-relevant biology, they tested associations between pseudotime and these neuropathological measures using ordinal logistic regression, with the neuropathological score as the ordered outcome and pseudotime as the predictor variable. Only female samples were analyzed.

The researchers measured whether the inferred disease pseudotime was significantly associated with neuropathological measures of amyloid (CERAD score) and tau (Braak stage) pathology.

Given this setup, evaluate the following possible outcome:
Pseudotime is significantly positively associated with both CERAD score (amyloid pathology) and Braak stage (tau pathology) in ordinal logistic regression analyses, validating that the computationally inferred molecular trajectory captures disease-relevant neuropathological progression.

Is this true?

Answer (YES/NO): YES